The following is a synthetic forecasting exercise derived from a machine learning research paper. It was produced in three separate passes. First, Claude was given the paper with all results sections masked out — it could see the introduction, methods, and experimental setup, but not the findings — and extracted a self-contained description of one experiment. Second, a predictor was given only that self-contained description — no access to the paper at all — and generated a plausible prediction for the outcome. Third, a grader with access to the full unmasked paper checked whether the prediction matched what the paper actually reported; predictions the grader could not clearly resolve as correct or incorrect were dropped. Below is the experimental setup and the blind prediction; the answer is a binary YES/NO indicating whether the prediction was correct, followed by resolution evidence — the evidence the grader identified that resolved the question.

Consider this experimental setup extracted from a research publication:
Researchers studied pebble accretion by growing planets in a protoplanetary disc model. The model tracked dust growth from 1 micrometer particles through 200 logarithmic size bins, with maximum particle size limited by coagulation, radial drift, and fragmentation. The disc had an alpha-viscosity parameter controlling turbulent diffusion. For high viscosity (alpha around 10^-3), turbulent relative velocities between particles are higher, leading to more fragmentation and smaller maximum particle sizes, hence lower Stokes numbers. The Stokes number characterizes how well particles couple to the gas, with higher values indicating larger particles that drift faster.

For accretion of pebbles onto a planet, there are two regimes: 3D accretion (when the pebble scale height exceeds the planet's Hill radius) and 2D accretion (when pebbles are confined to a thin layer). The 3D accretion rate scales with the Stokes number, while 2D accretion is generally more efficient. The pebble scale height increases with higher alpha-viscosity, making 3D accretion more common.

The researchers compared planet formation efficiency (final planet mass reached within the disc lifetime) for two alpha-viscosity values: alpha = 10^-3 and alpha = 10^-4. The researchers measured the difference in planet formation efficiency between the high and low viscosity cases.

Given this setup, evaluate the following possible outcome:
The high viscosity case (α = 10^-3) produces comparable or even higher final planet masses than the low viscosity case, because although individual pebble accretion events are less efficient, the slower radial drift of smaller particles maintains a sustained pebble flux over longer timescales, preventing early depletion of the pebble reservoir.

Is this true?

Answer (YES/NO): NO